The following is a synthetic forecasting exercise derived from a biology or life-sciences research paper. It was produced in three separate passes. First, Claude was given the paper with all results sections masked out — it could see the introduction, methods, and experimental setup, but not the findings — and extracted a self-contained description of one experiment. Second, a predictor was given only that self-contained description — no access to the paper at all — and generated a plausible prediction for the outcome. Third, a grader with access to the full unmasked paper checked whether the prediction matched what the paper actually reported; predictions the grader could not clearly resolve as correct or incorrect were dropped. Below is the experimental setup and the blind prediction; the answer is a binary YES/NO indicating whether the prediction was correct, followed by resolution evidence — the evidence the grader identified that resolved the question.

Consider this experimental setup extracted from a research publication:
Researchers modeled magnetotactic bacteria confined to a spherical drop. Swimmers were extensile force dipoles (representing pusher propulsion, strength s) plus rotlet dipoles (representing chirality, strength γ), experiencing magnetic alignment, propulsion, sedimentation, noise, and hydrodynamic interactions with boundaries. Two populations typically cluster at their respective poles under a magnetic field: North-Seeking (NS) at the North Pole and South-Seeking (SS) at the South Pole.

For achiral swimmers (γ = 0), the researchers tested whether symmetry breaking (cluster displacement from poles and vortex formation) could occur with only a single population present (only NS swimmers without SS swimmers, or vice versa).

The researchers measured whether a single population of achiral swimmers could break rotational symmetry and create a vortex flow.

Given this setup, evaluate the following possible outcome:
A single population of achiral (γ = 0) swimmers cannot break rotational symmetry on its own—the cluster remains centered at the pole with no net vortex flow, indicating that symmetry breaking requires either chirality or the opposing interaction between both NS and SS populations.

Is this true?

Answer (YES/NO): YES